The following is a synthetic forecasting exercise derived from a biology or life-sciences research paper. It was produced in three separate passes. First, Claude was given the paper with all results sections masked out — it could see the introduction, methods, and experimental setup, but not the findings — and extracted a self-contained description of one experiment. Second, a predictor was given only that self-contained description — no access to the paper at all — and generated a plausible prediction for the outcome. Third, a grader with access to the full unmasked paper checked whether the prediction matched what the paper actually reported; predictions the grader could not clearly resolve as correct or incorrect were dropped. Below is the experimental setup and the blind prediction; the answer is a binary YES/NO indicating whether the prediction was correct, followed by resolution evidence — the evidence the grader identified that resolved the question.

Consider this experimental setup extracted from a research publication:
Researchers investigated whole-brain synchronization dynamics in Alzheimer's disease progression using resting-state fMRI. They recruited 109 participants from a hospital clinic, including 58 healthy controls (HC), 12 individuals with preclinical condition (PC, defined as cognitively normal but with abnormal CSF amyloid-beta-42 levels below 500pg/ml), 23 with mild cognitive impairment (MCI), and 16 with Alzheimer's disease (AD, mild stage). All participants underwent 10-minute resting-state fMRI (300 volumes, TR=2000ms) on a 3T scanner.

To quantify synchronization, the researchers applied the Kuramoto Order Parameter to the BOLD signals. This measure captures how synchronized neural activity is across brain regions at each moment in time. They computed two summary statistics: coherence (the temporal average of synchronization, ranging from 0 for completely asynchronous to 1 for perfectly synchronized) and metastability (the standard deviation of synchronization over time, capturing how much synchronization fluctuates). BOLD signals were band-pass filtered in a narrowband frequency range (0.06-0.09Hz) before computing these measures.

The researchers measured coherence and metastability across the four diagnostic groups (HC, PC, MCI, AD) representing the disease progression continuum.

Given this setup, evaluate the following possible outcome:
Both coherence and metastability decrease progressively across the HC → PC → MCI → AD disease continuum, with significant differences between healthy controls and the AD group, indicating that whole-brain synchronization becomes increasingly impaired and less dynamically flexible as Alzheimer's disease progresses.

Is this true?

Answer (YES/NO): YES